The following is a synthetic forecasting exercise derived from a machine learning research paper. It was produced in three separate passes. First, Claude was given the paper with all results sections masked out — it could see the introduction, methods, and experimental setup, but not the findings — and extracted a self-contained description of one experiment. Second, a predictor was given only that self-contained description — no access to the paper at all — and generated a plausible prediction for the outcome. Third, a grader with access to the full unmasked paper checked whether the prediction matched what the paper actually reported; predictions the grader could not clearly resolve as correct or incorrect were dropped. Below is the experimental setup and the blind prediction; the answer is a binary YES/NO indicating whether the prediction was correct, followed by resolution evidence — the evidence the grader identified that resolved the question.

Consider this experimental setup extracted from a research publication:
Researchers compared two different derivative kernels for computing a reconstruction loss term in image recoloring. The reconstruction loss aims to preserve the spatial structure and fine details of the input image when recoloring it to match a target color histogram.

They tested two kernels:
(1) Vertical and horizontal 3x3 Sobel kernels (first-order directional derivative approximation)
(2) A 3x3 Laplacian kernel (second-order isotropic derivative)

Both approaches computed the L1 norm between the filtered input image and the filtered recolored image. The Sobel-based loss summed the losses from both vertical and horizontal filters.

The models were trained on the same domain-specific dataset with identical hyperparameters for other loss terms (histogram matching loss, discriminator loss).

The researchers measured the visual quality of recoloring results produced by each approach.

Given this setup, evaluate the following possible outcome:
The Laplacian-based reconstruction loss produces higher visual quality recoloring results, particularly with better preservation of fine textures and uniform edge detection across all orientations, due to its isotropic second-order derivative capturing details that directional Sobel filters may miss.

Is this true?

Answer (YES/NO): YES